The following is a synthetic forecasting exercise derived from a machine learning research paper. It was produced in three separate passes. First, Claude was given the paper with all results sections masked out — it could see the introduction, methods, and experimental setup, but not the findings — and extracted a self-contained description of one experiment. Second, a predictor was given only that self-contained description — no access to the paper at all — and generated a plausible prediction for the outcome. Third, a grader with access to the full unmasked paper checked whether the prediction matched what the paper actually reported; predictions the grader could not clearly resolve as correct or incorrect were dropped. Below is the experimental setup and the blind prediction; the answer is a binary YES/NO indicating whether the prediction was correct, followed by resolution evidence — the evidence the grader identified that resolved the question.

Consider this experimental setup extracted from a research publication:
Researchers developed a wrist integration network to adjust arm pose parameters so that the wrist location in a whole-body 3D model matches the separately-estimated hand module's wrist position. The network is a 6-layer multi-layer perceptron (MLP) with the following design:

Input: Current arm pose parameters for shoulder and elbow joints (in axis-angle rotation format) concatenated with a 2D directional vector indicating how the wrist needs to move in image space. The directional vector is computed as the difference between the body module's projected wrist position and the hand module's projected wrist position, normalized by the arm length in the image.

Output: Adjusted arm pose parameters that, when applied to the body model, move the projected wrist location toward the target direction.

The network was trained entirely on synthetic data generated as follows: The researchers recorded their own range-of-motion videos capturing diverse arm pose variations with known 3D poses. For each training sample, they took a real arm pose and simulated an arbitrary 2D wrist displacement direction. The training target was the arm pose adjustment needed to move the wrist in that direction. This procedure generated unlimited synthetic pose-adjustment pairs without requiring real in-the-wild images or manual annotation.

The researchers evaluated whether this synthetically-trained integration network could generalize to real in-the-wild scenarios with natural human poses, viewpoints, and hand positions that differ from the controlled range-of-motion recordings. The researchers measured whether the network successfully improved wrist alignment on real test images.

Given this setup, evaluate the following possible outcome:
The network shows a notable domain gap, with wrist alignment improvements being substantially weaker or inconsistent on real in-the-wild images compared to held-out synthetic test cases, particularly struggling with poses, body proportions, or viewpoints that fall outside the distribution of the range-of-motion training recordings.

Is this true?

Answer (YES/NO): NO